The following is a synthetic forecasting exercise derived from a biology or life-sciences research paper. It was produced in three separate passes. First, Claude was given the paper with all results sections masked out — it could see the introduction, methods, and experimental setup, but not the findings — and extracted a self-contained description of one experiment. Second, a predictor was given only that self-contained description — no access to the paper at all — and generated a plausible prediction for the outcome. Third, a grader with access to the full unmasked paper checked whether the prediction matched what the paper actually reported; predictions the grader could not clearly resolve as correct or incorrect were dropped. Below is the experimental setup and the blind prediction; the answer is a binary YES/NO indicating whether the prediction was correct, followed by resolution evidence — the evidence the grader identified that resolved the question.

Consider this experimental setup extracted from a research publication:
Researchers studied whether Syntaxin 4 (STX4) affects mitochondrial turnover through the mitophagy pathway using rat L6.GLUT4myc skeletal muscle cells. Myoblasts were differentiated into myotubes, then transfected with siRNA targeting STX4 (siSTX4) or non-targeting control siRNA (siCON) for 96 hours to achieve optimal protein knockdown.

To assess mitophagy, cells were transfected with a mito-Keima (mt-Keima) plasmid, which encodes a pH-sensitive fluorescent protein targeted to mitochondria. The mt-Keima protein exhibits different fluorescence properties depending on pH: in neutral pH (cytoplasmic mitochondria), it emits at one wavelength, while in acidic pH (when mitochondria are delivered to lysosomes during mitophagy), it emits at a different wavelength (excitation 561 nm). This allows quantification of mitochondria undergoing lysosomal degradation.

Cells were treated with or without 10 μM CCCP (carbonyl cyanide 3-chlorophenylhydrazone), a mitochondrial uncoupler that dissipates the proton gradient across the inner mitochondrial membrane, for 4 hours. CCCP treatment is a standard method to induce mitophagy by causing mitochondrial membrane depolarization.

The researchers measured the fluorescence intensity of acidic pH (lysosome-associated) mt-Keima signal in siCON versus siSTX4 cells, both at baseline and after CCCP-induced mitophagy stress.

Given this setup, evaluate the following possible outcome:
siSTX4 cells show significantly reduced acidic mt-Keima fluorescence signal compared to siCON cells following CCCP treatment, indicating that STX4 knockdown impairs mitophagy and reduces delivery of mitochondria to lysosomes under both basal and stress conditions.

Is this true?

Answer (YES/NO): NO